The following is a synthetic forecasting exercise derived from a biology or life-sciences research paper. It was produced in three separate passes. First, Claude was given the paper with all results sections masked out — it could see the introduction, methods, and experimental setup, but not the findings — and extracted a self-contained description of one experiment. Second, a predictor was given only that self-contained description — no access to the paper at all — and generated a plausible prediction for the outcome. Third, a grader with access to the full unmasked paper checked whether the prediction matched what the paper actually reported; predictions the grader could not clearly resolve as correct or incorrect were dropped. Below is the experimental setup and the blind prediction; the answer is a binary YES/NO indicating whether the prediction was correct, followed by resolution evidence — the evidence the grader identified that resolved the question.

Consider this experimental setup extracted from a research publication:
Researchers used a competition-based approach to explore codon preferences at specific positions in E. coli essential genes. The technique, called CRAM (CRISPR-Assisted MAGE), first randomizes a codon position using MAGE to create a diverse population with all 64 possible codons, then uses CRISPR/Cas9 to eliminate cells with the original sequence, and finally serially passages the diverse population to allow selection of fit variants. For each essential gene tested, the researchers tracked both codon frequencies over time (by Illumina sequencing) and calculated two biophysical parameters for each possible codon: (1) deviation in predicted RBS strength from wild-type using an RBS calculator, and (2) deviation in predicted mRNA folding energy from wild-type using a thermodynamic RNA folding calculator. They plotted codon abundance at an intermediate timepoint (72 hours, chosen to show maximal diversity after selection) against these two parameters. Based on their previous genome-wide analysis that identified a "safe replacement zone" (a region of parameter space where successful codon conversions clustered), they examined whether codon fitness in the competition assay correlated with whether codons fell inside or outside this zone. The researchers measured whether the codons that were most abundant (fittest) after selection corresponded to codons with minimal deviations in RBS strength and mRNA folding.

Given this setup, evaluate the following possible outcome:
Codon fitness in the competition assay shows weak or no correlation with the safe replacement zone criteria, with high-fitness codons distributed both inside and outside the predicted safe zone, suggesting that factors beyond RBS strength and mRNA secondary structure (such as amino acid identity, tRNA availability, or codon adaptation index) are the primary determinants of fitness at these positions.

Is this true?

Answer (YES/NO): NO